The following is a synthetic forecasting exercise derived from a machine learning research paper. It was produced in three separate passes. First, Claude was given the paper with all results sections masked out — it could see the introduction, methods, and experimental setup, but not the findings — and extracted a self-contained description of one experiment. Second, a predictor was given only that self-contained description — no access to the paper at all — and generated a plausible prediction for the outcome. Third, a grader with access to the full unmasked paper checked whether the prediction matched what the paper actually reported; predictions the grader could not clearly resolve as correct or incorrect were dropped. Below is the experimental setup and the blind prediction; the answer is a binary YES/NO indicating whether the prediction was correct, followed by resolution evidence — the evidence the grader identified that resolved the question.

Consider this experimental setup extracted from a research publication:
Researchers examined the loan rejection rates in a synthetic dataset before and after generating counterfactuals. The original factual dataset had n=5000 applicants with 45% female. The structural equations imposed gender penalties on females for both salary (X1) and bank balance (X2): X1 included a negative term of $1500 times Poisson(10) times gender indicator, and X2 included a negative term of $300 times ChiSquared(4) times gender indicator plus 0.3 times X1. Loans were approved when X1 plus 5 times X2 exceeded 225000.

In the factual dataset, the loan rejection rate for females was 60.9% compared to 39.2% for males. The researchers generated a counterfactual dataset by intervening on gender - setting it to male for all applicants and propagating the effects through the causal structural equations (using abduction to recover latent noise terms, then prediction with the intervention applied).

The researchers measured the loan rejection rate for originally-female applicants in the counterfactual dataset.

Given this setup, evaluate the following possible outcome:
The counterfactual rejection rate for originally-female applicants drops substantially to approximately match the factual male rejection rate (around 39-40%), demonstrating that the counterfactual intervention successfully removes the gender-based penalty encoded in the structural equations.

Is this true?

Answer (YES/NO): YES